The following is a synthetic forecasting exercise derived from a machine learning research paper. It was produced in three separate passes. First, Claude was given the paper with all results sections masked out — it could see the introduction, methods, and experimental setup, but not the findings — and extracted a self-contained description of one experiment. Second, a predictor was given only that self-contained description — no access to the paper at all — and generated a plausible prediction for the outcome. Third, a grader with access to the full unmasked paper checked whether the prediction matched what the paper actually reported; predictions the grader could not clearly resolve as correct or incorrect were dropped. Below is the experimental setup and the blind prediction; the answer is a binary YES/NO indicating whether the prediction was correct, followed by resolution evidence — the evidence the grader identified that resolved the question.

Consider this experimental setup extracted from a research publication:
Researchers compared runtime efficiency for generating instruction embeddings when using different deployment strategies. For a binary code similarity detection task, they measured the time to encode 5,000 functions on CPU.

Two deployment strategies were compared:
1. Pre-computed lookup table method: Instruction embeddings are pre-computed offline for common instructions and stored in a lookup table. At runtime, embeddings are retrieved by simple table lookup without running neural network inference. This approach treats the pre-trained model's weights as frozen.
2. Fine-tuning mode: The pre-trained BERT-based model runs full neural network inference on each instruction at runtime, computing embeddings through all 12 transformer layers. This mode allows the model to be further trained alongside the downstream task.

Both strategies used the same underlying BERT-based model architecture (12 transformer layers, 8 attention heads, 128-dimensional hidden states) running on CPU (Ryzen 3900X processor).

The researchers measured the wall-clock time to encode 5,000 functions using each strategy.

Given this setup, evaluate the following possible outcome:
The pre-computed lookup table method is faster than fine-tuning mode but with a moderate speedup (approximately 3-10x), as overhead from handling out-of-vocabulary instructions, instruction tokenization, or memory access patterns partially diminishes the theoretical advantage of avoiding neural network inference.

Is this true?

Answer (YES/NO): NO